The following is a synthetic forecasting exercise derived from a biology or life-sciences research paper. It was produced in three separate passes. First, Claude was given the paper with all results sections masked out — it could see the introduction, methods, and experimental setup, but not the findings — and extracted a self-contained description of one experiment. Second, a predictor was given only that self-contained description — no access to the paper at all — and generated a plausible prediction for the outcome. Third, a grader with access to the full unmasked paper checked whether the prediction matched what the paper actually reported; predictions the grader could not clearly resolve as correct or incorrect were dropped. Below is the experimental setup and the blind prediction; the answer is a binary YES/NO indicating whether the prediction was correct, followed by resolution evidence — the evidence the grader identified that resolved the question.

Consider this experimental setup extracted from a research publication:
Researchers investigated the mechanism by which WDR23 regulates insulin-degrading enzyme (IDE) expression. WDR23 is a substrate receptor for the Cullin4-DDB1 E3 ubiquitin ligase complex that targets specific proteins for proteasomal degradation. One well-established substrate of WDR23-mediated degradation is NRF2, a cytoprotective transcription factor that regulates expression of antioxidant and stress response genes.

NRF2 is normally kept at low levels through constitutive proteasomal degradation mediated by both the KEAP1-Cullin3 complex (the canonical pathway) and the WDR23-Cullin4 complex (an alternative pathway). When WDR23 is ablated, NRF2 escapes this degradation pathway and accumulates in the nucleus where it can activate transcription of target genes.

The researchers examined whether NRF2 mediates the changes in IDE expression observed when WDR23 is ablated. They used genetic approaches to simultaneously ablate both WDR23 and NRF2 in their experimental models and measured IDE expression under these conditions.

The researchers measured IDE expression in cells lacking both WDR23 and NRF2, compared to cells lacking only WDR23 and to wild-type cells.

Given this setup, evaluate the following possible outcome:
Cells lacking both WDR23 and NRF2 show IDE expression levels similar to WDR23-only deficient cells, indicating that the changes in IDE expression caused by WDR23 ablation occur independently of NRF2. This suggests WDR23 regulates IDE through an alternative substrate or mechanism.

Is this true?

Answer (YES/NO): NO